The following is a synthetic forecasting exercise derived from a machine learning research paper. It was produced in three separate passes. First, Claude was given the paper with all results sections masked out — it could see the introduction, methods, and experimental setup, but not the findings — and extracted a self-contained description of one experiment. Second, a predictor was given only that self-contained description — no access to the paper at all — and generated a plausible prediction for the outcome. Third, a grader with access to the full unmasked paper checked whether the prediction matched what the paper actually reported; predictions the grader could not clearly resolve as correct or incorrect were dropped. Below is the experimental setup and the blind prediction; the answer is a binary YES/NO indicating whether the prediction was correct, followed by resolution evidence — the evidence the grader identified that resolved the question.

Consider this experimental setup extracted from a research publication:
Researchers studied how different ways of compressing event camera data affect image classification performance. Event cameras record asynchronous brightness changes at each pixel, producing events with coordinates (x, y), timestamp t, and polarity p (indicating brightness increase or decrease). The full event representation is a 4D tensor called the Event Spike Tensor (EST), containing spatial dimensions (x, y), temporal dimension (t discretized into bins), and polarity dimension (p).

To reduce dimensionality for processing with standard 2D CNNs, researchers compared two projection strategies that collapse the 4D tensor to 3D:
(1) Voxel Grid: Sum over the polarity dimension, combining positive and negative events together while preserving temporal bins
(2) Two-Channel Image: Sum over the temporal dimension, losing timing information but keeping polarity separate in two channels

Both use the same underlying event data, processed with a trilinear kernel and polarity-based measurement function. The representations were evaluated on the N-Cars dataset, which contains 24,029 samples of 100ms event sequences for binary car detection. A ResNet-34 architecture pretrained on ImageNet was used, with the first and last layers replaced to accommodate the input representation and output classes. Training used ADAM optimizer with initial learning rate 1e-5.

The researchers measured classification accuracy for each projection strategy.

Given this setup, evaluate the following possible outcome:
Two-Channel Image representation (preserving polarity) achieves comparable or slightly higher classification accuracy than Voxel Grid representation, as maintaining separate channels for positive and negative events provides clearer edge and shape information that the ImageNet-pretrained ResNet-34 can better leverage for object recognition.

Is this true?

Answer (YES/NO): NO